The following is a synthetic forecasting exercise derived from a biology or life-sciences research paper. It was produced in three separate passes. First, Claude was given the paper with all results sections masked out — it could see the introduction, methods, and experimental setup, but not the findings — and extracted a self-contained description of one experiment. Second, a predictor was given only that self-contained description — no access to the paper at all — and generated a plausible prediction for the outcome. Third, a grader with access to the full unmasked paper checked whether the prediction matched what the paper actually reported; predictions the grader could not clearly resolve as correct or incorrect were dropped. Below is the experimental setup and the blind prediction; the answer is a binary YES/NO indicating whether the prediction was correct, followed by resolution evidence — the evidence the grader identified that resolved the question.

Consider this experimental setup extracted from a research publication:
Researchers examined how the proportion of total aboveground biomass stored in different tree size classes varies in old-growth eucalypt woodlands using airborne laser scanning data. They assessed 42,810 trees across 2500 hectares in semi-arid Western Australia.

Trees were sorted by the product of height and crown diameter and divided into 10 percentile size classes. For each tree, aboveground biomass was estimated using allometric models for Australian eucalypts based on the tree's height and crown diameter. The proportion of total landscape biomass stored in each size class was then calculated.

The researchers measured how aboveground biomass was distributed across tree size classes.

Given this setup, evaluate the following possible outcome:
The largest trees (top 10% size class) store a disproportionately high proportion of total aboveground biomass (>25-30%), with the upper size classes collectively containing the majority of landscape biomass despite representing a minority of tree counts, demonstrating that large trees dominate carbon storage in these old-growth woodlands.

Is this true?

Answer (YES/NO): YES